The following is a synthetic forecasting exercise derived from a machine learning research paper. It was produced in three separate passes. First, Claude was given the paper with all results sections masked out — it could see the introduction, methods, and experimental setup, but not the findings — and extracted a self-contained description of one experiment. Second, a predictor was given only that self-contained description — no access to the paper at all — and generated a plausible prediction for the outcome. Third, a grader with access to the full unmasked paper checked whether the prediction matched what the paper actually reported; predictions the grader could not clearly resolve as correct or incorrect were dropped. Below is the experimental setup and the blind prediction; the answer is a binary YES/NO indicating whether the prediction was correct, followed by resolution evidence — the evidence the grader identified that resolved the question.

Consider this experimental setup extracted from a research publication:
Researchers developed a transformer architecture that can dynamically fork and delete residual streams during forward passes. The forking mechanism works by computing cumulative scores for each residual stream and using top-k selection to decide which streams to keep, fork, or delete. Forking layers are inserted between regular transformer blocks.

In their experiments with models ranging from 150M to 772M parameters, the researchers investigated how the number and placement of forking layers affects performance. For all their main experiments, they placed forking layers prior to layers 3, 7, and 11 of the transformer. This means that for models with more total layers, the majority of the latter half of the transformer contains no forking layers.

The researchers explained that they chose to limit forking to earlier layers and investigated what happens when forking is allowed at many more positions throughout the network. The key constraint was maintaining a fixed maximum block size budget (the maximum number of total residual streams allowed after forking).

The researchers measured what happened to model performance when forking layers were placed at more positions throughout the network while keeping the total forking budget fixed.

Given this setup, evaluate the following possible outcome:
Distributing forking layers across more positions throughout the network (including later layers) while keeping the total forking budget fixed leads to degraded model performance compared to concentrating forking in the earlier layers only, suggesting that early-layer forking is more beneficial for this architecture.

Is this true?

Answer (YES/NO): NO